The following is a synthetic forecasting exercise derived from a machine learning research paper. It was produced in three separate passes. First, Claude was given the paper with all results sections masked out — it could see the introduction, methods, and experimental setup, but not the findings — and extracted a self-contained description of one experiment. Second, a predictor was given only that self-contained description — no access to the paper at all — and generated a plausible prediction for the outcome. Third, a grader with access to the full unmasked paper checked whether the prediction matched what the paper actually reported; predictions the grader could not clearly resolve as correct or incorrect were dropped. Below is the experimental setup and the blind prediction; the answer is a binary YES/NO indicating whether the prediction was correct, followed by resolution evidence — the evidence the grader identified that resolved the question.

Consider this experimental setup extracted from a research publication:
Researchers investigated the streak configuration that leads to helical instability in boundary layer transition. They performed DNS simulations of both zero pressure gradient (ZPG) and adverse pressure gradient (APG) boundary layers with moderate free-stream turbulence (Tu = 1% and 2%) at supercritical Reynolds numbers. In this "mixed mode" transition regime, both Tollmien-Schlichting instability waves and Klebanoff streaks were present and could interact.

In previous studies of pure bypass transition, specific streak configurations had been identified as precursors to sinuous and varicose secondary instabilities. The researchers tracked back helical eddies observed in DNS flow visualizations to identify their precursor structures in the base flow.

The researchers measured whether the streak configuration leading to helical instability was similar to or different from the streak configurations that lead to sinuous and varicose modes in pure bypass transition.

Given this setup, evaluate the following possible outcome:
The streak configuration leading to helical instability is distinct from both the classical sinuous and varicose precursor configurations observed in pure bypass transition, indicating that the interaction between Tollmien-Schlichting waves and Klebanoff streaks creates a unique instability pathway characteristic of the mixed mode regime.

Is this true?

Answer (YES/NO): YES